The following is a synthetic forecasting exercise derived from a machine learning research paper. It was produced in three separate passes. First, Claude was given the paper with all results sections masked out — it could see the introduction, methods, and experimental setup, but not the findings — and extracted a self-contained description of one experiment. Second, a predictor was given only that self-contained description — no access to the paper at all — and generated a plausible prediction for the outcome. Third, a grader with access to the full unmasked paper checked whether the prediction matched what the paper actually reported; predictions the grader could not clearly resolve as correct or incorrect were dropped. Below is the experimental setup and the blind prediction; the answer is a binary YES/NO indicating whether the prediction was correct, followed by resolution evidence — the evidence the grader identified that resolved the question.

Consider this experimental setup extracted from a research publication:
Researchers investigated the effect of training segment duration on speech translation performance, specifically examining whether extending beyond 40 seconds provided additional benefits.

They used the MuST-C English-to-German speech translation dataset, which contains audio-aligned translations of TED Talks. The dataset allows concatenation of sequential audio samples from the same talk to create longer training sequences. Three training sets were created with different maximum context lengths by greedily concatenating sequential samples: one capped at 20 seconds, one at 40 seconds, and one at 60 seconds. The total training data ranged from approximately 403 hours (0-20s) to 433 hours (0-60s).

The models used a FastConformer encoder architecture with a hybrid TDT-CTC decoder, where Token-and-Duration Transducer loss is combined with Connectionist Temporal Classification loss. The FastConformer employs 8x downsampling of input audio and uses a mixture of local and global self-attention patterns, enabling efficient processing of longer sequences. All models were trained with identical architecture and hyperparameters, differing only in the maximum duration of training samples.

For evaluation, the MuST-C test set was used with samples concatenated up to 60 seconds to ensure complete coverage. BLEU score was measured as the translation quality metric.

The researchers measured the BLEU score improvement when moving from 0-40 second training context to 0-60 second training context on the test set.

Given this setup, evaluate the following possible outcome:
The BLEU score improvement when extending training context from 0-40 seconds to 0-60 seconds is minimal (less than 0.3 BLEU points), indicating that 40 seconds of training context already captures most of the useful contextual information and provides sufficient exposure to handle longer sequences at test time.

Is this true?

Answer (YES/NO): NO